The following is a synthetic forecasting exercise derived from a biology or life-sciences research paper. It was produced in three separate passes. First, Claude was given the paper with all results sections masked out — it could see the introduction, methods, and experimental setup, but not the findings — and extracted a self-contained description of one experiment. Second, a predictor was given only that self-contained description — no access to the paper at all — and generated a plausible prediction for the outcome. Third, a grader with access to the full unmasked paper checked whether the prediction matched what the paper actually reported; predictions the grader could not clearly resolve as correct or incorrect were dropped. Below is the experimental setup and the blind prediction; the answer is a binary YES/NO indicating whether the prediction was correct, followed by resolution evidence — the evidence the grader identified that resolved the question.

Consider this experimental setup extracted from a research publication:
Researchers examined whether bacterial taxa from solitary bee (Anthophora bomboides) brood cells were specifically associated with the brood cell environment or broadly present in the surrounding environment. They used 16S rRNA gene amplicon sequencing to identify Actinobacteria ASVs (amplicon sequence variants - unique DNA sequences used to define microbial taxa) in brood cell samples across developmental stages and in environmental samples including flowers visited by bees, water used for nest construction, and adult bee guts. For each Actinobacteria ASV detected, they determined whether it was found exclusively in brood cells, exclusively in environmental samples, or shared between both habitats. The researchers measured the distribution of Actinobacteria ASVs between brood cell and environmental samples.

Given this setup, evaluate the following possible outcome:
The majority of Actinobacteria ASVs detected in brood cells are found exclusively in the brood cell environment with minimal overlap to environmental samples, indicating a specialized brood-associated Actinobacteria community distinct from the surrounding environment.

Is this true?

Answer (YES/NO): YES